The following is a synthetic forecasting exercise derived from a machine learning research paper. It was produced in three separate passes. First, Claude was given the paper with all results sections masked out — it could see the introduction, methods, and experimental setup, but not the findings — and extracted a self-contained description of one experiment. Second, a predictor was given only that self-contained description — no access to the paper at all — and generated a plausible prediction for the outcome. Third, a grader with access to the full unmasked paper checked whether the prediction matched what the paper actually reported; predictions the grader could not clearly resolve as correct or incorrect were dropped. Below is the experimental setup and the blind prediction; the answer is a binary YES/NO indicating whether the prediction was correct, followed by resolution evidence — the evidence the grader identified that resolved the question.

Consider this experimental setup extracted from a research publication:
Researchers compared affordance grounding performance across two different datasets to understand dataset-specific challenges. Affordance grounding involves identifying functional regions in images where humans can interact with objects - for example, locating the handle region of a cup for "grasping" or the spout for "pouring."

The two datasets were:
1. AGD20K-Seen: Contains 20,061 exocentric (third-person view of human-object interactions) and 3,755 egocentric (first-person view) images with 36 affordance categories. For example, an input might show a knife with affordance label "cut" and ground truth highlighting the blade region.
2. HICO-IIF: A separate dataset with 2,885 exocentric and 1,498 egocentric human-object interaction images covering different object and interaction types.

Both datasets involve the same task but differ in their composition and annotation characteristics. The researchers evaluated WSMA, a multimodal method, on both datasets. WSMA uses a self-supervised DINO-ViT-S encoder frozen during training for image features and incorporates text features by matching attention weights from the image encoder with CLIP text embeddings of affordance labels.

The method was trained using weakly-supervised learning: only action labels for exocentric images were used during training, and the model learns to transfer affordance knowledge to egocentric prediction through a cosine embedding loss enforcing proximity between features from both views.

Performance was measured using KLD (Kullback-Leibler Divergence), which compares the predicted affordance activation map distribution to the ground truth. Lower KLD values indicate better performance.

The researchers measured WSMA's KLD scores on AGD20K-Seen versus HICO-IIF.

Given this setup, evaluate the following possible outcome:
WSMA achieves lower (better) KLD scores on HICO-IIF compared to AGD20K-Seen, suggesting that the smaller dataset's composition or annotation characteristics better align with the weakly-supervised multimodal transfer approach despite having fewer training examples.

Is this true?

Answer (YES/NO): NO